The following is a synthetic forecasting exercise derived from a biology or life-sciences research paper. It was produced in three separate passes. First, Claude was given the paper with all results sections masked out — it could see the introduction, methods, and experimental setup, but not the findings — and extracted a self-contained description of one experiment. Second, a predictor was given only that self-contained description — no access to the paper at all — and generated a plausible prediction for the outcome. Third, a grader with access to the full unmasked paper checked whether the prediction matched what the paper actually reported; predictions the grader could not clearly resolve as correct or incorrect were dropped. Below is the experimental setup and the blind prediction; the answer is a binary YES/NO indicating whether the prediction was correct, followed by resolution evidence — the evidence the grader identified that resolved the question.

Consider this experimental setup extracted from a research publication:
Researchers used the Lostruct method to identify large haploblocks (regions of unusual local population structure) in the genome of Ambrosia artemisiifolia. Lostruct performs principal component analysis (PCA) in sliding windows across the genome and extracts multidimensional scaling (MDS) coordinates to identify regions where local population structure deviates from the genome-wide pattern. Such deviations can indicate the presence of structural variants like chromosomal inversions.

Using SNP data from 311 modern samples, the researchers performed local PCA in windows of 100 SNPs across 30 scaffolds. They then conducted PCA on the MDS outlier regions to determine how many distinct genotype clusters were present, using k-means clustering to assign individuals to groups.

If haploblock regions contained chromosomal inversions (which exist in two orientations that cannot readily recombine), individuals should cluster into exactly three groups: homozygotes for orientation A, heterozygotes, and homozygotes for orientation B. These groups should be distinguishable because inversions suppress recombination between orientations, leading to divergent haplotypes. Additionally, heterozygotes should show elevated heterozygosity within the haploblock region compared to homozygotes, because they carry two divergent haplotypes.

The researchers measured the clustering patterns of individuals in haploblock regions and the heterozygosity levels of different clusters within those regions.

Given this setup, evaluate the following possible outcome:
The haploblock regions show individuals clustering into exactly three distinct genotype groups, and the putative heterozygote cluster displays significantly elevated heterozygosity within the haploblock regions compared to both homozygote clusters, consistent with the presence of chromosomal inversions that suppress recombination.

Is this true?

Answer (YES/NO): YES